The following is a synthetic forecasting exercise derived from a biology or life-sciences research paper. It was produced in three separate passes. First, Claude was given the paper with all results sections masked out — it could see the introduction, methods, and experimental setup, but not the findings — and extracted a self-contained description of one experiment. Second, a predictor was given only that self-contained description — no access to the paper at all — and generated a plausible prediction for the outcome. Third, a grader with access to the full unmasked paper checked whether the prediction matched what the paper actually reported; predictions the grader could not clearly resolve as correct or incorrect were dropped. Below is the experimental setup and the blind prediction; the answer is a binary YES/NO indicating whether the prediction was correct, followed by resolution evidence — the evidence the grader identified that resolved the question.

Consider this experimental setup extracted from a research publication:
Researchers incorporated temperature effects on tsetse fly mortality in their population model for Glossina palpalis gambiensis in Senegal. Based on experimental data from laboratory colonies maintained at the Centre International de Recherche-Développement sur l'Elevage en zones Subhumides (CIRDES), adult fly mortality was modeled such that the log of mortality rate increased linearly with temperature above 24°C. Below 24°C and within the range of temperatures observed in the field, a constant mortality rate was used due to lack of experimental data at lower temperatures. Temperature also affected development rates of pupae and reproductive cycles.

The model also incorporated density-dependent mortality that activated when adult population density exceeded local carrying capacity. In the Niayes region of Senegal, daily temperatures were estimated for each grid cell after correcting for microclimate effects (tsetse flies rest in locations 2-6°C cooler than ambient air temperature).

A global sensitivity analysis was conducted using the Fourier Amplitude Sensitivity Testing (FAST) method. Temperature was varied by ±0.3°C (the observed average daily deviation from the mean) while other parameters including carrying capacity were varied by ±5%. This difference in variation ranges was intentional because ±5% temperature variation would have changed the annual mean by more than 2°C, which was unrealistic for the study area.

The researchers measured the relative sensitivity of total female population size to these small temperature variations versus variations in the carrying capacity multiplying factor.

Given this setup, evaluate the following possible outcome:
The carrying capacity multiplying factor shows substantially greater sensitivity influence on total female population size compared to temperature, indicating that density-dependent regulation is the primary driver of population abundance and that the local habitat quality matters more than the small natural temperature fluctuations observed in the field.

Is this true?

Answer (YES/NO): NO